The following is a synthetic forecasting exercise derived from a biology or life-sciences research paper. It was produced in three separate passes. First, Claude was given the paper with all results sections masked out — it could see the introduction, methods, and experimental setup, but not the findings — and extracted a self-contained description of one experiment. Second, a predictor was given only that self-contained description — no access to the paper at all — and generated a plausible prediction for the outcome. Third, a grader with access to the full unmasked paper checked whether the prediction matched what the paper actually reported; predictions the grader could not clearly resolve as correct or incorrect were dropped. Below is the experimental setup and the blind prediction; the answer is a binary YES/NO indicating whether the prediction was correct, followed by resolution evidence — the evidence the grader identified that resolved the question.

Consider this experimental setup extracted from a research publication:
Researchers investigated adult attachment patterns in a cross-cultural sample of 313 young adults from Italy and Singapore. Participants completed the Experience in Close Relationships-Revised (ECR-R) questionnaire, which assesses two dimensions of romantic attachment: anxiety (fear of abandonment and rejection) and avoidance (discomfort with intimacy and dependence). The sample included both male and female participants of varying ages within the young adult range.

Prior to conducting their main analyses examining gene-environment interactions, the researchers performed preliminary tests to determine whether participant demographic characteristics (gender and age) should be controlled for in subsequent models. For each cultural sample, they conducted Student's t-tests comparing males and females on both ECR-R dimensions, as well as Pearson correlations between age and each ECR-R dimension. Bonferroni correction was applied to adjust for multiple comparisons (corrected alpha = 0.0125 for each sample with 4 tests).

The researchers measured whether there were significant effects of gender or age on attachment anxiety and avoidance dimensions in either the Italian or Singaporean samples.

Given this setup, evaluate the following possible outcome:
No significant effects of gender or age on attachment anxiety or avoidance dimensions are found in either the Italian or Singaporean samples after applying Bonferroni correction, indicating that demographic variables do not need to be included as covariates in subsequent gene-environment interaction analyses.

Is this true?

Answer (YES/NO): YES